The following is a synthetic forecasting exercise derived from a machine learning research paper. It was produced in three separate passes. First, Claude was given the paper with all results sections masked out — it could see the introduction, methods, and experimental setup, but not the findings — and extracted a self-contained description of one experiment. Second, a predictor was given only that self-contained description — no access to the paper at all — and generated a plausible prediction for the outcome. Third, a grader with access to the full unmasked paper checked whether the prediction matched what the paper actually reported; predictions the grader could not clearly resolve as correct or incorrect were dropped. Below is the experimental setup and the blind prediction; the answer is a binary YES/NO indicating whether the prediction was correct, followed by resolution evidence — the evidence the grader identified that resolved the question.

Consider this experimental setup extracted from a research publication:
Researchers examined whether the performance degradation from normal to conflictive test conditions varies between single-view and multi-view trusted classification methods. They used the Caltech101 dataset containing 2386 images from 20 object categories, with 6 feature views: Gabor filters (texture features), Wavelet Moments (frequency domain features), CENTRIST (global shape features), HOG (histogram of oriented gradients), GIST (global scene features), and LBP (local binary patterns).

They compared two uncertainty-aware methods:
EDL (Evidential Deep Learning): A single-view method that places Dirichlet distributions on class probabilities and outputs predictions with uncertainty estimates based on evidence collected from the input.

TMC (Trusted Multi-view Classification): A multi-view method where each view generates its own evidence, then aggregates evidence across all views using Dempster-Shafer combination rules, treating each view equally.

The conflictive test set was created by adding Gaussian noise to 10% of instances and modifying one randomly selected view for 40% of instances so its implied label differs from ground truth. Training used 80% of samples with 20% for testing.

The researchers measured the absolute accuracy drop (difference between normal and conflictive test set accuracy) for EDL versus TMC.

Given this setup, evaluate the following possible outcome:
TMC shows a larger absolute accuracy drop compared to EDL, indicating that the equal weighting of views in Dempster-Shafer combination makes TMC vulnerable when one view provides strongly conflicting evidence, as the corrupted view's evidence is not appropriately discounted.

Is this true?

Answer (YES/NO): NO